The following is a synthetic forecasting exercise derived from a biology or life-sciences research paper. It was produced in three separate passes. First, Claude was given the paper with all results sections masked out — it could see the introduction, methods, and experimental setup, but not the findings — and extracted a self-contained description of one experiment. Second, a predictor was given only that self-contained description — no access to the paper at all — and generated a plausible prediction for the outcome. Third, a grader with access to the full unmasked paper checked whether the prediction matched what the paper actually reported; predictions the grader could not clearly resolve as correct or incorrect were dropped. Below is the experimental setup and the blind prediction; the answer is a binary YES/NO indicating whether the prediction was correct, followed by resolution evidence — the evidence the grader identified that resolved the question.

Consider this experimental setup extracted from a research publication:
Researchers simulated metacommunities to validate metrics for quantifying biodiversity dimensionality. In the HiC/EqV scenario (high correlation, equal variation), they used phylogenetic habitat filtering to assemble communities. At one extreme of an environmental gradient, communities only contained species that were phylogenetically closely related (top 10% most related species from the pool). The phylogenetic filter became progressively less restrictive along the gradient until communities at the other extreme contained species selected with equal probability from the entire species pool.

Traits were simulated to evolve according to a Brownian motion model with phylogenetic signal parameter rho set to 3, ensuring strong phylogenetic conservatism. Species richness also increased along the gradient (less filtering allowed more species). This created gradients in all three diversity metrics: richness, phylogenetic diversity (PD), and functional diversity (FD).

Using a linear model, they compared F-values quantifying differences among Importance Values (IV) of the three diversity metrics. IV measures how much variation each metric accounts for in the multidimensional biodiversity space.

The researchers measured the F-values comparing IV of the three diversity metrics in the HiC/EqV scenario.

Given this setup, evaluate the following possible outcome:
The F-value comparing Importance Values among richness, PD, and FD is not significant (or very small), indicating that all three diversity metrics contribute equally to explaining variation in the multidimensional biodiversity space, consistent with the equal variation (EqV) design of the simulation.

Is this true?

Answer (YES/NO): YES